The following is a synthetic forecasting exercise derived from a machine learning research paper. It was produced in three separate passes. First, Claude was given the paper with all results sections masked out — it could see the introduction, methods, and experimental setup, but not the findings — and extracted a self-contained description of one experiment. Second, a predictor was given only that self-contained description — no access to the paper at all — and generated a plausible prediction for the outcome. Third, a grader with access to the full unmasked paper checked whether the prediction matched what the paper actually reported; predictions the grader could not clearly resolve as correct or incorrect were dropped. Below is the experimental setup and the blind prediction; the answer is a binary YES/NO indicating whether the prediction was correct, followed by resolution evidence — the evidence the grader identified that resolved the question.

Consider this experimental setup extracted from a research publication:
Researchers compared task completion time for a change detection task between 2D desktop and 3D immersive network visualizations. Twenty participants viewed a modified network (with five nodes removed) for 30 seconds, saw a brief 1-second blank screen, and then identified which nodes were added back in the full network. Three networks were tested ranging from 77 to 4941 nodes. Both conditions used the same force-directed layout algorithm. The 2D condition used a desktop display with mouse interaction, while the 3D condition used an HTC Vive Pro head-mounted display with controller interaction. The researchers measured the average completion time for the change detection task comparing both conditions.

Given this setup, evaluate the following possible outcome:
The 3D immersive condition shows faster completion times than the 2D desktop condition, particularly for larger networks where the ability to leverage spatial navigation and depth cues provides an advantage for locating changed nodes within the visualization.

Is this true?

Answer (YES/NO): NO